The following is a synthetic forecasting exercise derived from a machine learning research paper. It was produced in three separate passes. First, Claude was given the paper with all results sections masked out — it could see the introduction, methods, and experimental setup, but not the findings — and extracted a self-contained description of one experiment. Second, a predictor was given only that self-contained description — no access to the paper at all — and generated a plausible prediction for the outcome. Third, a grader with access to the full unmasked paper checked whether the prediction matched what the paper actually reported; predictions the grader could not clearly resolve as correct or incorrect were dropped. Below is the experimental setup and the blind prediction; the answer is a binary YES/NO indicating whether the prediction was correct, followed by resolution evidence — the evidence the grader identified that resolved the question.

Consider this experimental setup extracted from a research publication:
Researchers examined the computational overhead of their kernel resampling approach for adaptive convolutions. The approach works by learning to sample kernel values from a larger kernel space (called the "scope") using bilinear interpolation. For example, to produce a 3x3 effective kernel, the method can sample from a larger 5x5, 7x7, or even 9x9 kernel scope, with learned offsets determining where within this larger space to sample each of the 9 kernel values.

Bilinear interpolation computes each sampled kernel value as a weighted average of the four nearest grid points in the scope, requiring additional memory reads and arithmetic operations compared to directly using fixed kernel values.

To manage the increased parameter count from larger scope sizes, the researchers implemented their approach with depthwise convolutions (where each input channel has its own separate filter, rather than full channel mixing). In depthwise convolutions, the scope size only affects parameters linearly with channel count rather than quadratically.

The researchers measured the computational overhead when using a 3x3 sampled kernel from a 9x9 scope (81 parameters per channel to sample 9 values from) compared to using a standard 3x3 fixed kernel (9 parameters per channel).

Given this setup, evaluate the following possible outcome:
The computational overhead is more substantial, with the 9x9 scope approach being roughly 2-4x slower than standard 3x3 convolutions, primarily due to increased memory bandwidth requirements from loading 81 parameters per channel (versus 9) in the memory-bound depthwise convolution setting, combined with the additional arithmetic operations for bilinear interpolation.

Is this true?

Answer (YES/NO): NO